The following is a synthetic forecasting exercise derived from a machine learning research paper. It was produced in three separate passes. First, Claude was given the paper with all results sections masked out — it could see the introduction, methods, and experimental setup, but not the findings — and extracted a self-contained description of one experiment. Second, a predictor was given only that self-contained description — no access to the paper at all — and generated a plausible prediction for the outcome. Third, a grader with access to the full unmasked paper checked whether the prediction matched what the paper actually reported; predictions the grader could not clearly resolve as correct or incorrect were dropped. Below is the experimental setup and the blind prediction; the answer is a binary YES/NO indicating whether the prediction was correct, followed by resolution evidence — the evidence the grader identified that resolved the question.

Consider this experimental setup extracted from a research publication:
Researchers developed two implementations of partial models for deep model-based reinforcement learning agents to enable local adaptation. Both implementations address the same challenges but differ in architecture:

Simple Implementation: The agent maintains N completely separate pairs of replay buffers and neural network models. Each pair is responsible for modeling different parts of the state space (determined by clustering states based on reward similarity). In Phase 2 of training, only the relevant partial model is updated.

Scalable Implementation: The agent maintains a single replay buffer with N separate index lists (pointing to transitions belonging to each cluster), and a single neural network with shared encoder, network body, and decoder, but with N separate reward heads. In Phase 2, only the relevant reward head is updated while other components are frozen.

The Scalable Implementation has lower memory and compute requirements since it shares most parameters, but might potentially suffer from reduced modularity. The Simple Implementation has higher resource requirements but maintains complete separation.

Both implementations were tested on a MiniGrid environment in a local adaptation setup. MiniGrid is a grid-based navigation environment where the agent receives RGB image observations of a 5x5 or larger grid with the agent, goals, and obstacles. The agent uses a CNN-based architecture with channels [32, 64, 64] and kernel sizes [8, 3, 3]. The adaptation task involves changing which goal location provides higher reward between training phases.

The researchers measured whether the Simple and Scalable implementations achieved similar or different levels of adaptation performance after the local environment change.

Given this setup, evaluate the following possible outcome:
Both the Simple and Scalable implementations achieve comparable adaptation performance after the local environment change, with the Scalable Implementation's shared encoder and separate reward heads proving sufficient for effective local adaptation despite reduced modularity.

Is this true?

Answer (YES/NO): YES